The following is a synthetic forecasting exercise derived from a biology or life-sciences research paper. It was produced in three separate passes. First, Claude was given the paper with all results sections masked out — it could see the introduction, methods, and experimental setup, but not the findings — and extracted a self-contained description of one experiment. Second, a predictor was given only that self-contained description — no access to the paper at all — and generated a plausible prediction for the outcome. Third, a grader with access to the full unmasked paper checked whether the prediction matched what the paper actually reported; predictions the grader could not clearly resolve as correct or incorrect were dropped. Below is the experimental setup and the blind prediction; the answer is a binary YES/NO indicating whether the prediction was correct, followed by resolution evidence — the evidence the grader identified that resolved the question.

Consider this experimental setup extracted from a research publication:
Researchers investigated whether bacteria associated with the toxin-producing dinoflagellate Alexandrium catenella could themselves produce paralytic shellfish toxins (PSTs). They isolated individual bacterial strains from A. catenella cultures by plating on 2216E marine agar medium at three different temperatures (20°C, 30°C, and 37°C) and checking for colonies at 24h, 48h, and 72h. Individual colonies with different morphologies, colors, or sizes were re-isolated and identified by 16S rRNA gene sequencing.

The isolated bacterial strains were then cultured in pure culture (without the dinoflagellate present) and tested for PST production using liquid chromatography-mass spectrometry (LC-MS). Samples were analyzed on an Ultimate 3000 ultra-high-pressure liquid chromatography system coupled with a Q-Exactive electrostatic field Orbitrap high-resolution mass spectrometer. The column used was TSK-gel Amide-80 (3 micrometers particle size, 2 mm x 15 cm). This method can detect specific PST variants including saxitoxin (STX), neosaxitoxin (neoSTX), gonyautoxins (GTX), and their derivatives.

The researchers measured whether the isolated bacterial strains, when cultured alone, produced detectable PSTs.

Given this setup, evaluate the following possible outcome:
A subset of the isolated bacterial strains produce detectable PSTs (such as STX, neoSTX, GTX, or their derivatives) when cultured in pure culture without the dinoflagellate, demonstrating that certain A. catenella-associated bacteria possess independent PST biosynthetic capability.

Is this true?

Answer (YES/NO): NO